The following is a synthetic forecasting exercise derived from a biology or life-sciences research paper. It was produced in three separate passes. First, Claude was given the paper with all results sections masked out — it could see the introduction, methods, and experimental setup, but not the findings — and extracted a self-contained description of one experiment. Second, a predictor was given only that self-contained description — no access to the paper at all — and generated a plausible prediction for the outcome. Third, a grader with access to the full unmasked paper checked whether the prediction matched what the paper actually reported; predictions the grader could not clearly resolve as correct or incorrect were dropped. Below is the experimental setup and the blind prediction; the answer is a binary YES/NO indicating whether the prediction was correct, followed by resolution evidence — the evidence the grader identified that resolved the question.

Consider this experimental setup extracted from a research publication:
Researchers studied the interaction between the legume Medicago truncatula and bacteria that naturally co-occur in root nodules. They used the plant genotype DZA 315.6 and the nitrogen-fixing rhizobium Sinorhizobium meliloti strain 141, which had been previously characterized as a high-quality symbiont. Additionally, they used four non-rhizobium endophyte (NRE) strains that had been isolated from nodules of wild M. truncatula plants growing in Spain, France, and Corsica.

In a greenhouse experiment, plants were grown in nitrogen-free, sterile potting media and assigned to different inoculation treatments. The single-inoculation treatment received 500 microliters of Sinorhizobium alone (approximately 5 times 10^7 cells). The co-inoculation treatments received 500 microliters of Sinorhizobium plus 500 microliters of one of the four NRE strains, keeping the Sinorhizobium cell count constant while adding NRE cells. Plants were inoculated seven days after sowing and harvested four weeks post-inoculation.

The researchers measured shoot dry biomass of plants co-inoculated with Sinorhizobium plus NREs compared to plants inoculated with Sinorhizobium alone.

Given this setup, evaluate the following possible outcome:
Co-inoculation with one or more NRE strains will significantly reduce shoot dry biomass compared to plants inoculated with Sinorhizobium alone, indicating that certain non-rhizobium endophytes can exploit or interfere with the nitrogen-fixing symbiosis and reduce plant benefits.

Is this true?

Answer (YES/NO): YES